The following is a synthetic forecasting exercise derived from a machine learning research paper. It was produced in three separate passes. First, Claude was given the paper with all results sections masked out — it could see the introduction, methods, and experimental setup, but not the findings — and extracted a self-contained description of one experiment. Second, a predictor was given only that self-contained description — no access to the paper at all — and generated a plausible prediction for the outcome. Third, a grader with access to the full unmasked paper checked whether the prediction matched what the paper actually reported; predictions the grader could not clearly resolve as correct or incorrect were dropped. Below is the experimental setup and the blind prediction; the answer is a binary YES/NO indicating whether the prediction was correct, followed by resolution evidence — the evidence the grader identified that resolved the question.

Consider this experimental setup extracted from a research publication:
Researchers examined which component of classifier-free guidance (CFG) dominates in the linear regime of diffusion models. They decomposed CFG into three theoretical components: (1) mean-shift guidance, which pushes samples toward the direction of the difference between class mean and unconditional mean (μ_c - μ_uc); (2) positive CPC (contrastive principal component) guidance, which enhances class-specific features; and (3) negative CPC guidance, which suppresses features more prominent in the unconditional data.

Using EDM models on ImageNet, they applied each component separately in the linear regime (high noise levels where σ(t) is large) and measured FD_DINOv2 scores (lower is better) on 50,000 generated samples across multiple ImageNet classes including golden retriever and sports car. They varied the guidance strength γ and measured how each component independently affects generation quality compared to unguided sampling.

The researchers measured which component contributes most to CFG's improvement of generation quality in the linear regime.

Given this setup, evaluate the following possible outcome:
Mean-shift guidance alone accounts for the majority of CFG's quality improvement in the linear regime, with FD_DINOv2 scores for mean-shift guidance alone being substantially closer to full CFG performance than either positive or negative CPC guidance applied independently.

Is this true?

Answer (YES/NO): YES